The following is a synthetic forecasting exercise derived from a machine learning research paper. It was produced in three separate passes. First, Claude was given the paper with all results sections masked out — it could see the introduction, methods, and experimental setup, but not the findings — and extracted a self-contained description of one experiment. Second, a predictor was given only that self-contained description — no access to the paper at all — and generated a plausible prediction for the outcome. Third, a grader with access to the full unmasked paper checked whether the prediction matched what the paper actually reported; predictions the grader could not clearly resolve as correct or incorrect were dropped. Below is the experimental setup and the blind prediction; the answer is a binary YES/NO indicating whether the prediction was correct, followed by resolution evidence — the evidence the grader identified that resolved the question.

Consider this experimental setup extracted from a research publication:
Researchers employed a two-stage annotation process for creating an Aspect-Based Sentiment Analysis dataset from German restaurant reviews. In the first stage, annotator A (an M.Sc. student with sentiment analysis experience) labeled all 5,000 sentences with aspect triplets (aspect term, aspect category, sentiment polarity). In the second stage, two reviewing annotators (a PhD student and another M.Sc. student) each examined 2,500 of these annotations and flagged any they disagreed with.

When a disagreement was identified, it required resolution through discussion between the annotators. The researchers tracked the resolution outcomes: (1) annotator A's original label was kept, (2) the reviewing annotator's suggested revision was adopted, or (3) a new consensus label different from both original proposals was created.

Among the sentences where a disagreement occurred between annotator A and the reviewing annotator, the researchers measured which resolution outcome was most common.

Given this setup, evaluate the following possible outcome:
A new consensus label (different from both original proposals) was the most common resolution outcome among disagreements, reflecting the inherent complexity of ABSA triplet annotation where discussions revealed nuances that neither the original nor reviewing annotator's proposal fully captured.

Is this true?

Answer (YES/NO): NO